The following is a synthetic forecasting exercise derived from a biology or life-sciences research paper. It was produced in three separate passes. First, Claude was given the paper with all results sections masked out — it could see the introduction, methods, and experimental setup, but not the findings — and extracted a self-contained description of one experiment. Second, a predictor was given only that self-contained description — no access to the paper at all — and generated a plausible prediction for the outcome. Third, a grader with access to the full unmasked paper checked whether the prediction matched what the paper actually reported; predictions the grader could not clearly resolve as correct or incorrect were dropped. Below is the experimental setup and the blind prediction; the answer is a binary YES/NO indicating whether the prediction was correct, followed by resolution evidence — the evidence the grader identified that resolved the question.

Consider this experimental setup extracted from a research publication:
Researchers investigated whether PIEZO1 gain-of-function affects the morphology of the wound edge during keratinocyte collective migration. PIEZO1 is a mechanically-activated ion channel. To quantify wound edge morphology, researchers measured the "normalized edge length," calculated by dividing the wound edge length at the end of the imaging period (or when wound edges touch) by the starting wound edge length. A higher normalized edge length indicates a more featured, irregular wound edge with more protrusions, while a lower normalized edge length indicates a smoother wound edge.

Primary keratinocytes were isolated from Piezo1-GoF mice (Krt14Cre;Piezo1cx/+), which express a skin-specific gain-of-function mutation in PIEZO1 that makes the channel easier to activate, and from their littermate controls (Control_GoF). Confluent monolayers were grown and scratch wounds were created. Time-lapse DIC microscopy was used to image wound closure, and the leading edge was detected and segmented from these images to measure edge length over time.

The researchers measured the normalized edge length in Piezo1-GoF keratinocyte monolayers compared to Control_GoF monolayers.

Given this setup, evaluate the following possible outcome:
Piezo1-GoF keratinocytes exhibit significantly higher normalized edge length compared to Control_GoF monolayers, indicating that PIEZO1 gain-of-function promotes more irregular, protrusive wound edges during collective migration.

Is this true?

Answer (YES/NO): NO